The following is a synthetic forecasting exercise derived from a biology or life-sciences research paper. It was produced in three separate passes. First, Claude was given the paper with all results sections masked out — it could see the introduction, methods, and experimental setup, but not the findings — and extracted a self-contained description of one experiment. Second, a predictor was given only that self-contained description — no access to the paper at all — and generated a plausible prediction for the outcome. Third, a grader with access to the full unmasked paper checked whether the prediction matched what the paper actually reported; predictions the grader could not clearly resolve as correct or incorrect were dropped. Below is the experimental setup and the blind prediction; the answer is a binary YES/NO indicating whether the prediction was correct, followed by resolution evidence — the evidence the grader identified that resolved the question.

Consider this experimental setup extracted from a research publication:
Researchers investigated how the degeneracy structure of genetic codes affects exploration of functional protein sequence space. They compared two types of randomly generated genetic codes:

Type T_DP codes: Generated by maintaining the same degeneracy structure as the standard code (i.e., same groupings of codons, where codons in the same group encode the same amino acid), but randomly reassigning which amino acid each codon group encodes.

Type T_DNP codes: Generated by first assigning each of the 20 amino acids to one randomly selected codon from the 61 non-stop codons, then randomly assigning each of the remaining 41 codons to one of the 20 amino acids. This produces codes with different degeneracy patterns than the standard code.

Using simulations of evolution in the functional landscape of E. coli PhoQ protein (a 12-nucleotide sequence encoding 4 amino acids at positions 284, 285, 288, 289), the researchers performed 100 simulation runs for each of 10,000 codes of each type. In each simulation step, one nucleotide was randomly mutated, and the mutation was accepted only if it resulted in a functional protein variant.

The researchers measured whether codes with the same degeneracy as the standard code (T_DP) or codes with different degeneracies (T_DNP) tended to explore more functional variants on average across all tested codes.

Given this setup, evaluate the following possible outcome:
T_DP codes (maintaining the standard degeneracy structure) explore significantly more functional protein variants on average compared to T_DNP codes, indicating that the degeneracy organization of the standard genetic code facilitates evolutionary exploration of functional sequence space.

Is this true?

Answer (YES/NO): NO